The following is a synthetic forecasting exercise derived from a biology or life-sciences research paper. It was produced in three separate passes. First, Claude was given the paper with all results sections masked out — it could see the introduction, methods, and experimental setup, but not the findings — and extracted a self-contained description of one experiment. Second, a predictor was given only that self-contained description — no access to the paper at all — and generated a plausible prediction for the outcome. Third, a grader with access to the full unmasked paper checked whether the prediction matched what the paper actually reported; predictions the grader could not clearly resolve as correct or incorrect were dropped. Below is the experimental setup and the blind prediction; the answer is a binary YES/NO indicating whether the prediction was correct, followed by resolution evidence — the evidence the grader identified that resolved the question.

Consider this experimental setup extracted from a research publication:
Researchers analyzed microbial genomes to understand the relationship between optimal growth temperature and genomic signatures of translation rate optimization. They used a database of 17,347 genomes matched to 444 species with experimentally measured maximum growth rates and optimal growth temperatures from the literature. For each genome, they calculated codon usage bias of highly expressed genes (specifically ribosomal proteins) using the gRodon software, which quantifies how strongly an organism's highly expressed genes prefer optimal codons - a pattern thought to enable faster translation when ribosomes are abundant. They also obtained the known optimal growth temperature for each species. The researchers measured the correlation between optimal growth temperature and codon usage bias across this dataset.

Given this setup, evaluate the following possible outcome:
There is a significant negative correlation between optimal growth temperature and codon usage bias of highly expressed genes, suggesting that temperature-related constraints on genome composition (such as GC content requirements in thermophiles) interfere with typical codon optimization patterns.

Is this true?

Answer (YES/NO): YES